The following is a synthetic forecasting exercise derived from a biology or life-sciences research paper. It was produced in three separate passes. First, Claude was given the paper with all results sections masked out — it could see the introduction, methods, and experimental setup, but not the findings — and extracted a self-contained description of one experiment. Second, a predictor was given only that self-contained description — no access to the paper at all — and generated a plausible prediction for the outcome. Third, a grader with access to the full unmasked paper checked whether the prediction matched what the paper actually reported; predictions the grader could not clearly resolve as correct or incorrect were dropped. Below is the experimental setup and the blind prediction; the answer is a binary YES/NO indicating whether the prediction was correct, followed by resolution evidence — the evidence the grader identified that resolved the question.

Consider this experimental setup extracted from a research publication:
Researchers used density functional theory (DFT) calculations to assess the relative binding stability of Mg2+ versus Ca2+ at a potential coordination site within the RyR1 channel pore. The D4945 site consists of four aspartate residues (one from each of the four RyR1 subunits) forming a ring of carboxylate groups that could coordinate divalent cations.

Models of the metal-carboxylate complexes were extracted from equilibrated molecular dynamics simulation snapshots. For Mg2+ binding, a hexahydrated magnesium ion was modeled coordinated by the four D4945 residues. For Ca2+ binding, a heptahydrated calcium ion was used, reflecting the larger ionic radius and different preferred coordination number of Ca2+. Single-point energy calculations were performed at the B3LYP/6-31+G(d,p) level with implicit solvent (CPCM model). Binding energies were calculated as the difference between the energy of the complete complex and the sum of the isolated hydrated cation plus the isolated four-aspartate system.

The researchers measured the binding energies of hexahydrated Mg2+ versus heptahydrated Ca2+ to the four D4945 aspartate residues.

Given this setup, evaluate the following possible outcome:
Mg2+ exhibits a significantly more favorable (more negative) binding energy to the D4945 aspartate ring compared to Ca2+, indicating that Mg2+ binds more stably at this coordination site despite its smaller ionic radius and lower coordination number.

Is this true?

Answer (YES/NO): YES